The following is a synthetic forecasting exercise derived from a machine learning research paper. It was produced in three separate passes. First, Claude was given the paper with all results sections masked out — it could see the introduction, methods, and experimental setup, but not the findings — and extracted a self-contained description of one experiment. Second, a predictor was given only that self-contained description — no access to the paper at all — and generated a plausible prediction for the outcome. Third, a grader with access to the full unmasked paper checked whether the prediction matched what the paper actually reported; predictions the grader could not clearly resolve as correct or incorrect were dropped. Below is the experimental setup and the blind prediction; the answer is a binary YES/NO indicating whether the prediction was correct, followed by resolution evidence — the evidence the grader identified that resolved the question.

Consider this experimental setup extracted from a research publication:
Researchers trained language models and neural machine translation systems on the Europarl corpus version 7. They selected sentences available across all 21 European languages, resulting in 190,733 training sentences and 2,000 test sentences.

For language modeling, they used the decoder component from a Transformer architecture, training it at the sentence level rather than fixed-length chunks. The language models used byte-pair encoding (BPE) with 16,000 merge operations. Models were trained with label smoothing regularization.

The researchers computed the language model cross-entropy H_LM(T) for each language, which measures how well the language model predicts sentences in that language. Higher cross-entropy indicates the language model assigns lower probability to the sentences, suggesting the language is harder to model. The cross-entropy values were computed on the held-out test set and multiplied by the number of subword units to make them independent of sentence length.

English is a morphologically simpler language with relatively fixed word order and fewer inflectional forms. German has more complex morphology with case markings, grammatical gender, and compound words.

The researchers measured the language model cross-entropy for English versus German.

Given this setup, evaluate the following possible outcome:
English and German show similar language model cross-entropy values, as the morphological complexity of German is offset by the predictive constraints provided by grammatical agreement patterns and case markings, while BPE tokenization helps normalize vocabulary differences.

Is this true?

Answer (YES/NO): NO